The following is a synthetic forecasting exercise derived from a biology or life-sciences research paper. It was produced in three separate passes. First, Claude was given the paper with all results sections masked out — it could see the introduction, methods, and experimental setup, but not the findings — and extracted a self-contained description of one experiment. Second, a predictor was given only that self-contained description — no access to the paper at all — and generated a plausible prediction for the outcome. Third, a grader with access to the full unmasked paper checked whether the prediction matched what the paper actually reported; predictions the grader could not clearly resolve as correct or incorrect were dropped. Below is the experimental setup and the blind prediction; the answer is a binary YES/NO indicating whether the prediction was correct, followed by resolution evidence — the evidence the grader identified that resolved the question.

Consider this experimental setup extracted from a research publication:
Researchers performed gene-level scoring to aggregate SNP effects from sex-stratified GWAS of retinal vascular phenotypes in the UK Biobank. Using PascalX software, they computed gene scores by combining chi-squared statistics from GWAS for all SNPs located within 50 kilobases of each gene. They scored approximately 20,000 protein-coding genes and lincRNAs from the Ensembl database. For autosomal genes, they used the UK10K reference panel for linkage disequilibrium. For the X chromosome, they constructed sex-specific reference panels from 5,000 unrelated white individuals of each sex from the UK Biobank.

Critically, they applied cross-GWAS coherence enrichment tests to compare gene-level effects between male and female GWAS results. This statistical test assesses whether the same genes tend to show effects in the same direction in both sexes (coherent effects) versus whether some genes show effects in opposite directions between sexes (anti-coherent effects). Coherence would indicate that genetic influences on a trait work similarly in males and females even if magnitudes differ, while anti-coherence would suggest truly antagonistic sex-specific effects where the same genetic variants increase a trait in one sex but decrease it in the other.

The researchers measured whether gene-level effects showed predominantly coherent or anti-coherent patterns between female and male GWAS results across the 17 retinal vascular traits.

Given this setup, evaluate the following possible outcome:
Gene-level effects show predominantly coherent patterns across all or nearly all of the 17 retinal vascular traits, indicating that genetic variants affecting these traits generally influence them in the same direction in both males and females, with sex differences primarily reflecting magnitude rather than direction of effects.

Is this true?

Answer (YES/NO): YES